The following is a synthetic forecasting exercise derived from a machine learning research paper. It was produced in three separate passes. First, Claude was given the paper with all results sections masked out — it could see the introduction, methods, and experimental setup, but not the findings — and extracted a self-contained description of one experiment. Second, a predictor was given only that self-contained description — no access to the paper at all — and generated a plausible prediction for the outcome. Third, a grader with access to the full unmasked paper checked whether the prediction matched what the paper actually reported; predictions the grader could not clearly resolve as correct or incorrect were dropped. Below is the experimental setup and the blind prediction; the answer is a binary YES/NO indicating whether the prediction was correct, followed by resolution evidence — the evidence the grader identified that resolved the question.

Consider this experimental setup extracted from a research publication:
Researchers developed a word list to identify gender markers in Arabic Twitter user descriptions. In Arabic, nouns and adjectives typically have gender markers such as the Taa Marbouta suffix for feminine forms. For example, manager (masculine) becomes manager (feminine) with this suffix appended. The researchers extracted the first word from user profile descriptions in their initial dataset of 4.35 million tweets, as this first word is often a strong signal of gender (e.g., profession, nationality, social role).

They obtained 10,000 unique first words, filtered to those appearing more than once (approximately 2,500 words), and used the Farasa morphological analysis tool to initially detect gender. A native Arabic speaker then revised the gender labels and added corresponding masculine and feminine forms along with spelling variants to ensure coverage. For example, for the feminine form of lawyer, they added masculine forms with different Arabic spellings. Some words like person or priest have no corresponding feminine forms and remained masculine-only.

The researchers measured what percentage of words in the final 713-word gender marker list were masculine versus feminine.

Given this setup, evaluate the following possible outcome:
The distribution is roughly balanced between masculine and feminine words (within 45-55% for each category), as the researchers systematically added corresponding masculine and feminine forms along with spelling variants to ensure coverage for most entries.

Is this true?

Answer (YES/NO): NO